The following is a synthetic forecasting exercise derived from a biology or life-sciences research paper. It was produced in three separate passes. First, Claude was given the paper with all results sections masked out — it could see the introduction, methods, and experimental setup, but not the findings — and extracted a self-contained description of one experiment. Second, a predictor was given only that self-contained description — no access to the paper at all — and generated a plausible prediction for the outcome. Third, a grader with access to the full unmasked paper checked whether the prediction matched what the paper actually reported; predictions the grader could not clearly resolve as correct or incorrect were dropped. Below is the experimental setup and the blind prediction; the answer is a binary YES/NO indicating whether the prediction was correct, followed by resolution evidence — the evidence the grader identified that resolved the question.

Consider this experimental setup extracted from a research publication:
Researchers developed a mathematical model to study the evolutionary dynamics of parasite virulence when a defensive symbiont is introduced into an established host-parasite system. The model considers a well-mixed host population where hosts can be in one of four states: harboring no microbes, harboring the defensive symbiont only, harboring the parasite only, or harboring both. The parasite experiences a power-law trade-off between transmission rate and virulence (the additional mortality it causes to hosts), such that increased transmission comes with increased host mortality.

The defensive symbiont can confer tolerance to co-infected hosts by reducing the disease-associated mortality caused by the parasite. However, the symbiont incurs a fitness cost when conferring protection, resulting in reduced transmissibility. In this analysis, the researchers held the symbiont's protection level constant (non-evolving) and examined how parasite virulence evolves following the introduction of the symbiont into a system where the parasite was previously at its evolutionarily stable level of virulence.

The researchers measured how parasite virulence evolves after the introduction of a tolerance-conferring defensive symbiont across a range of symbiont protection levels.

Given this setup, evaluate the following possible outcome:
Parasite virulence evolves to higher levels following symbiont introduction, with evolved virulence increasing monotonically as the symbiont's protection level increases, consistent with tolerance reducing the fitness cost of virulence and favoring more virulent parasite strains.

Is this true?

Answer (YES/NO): NO